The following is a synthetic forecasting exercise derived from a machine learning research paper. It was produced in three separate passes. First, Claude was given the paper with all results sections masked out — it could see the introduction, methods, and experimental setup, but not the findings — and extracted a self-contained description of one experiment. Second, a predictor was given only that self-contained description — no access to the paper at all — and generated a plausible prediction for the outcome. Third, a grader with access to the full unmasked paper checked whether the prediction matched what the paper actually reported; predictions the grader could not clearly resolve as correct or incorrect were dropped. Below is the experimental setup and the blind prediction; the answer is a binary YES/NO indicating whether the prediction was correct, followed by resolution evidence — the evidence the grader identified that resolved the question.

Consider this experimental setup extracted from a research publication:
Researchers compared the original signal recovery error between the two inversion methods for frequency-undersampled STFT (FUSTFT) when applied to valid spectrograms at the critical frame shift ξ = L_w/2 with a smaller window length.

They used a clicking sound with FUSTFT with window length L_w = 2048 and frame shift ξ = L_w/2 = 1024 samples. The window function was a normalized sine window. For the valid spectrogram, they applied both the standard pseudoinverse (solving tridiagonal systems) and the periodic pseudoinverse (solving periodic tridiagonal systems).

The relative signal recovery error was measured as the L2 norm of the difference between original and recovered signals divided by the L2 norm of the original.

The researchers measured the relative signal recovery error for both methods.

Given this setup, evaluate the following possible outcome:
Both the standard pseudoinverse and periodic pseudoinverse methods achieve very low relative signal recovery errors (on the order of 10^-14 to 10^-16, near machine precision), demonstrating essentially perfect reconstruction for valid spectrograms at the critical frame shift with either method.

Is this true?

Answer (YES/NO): NO